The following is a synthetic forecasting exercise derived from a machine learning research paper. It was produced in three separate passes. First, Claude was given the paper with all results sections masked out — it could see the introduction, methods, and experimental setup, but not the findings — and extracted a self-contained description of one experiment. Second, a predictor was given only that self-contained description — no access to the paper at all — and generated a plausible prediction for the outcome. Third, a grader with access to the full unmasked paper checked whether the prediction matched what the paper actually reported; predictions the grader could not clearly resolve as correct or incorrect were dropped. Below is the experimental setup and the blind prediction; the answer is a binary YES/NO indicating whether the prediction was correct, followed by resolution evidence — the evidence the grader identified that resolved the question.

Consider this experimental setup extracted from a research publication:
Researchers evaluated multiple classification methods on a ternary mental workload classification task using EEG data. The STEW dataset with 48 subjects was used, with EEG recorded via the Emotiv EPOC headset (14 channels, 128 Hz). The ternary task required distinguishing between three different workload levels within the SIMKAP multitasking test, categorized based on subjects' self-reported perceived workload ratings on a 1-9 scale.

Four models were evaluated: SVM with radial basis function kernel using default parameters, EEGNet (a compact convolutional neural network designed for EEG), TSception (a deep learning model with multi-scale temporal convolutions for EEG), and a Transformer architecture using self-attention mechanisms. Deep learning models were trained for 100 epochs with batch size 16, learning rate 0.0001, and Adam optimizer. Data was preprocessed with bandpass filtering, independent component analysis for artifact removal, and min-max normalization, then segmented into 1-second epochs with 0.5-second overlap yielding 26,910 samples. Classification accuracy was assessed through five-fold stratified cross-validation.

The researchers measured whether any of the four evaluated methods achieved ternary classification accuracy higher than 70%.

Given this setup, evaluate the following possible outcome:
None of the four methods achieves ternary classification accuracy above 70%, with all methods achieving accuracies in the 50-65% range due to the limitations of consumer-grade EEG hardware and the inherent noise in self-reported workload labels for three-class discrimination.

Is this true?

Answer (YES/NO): NO